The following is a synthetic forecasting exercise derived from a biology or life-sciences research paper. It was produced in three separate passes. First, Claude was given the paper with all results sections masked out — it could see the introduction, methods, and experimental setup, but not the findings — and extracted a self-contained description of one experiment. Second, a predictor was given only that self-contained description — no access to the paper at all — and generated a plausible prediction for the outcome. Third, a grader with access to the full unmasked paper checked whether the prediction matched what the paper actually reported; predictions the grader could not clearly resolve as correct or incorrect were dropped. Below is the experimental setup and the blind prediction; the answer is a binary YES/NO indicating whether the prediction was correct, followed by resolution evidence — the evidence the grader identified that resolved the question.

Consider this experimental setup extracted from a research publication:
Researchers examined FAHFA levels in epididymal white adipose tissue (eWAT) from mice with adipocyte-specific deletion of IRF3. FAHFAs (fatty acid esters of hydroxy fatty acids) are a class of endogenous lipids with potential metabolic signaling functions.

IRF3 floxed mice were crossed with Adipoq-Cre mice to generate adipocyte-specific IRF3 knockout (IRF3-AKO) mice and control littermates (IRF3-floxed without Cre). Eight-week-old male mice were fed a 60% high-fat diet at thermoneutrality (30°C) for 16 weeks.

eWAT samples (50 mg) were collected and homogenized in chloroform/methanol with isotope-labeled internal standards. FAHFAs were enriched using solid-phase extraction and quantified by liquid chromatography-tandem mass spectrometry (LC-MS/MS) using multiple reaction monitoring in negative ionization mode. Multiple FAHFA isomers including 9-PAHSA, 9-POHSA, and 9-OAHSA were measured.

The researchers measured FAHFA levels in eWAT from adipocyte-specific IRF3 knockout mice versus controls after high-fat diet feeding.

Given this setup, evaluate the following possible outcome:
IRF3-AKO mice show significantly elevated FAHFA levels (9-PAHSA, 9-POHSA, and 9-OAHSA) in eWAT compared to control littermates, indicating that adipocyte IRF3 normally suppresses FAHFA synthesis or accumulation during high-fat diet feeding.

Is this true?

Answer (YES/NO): YES